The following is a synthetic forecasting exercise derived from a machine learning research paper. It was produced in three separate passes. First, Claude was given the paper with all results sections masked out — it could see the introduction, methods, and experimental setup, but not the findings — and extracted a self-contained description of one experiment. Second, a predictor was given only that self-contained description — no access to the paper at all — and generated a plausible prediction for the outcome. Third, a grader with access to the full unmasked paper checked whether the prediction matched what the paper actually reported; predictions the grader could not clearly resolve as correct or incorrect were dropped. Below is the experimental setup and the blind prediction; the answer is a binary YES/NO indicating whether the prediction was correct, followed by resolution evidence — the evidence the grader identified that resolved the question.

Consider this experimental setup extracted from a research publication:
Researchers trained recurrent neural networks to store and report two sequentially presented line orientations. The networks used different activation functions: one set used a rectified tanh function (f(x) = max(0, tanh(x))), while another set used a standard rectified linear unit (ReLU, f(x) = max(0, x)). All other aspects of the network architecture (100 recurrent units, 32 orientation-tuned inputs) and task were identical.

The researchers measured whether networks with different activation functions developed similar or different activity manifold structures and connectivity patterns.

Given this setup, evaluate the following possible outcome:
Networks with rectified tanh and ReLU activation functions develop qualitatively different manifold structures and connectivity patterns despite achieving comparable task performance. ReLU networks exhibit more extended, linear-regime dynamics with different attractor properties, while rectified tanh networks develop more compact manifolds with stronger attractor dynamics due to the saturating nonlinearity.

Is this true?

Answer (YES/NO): NO